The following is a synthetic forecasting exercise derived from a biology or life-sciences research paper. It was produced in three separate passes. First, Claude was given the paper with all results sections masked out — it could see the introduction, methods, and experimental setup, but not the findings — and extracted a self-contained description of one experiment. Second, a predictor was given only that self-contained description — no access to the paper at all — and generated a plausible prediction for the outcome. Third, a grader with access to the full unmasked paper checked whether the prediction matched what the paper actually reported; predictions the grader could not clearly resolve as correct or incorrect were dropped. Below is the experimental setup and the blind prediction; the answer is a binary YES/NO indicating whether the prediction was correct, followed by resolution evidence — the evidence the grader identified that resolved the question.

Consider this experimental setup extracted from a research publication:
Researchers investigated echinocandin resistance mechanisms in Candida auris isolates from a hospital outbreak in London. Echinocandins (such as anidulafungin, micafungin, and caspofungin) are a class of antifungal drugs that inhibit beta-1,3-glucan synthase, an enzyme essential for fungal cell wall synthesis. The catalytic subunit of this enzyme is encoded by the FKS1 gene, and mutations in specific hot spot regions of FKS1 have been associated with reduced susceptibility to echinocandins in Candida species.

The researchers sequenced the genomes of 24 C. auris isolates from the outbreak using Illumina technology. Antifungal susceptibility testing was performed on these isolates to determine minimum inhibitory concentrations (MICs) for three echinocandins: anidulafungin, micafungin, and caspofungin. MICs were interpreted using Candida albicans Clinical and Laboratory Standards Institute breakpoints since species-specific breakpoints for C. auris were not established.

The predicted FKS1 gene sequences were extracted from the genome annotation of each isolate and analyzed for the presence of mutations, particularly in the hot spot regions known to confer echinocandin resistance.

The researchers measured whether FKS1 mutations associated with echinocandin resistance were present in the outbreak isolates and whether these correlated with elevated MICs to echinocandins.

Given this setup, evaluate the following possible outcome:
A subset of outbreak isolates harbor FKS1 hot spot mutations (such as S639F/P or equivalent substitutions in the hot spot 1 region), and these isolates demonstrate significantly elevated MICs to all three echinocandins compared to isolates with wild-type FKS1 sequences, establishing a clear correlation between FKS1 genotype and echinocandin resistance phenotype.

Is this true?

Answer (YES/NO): YES